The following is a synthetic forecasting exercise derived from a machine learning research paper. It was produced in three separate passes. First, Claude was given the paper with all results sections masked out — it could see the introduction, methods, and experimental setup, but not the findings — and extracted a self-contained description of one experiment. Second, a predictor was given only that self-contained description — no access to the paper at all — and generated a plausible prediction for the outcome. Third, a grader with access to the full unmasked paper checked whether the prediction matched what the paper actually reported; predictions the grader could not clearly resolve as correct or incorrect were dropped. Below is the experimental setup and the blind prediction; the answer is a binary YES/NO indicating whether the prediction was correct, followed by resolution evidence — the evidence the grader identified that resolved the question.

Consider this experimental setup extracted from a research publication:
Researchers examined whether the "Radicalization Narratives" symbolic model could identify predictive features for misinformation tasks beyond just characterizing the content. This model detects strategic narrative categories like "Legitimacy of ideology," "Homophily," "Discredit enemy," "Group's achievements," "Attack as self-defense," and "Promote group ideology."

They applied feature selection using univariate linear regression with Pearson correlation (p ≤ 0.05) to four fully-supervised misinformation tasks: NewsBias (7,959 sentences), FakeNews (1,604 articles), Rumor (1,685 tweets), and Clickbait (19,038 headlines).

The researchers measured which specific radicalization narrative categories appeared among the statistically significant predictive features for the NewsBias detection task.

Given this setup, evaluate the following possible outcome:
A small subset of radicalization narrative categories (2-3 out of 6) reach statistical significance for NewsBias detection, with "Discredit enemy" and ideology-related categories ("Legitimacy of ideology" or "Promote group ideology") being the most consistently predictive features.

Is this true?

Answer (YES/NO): NO